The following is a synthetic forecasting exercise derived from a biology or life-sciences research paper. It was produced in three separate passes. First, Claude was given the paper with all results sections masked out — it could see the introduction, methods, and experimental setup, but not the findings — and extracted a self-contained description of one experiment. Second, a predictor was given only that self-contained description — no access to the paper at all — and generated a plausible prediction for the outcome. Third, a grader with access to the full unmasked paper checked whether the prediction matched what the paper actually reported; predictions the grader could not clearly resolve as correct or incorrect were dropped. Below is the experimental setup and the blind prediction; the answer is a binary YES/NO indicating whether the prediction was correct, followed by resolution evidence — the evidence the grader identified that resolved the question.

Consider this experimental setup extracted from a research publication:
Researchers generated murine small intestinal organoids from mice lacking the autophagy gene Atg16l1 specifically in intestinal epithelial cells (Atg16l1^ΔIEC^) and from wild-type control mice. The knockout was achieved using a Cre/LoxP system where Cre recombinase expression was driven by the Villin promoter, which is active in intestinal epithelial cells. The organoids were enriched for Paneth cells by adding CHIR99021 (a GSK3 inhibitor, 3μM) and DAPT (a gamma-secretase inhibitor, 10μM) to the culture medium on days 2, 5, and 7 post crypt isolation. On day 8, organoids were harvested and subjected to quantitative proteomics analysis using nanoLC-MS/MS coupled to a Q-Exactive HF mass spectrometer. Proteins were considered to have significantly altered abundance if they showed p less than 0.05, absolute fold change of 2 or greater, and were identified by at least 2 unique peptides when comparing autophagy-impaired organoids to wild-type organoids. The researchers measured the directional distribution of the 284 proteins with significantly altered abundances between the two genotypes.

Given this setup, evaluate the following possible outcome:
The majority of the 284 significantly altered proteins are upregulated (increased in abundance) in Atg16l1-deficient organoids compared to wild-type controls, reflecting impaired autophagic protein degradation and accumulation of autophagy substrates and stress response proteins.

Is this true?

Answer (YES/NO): YES